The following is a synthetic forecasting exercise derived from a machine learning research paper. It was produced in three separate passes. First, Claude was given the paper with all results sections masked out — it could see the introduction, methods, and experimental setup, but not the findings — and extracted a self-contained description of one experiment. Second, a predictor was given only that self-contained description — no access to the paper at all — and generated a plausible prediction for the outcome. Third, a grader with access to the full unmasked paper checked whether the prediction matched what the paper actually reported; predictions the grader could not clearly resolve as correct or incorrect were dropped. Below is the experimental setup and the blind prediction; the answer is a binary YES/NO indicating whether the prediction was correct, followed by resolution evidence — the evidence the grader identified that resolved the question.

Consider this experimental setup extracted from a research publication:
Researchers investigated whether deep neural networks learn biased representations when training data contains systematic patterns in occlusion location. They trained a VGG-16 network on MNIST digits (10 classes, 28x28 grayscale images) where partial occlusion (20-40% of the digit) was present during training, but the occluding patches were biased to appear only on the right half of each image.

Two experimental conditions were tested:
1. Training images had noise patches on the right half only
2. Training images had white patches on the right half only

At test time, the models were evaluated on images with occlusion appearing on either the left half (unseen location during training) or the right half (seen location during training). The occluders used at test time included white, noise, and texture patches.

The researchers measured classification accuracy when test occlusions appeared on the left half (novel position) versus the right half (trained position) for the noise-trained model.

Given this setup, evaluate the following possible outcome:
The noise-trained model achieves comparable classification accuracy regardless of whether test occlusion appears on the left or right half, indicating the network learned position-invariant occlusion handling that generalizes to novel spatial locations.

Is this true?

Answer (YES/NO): NO